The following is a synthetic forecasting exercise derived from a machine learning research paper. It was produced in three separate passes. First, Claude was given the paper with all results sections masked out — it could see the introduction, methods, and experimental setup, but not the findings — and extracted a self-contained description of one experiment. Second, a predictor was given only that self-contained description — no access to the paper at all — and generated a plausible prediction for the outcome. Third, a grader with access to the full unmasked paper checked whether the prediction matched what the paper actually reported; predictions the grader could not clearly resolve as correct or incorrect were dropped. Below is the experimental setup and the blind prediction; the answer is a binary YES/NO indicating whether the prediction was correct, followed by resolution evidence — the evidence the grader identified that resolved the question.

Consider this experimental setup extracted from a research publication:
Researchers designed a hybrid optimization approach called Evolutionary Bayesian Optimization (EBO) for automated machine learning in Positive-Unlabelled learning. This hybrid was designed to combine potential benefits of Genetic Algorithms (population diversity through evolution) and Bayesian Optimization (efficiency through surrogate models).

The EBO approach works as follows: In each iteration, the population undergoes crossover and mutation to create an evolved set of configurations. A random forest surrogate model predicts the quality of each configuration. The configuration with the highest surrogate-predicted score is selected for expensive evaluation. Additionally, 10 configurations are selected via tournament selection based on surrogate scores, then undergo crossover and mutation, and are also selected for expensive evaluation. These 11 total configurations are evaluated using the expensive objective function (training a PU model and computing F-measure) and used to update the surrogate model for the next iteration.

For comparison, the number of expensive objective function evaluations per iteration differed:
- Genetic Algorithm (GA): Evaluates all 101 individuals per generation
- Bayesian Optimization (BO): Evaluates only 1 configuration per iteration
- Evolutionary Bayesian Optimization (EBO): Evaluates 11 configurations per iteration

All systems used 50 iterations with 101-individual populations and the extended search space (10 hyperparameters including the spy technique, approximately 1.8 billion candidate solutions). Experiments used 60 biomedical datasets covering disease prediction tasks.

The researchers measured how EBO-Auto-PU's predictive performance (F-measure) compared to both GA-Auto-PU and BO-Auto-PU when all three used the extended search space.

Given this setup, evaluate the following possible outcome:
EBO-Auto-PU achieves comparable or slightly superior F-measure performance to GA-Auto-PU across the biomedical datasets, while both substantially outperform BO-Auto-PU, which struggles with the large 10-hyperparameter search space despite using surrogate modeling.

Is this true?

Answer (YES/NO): NO